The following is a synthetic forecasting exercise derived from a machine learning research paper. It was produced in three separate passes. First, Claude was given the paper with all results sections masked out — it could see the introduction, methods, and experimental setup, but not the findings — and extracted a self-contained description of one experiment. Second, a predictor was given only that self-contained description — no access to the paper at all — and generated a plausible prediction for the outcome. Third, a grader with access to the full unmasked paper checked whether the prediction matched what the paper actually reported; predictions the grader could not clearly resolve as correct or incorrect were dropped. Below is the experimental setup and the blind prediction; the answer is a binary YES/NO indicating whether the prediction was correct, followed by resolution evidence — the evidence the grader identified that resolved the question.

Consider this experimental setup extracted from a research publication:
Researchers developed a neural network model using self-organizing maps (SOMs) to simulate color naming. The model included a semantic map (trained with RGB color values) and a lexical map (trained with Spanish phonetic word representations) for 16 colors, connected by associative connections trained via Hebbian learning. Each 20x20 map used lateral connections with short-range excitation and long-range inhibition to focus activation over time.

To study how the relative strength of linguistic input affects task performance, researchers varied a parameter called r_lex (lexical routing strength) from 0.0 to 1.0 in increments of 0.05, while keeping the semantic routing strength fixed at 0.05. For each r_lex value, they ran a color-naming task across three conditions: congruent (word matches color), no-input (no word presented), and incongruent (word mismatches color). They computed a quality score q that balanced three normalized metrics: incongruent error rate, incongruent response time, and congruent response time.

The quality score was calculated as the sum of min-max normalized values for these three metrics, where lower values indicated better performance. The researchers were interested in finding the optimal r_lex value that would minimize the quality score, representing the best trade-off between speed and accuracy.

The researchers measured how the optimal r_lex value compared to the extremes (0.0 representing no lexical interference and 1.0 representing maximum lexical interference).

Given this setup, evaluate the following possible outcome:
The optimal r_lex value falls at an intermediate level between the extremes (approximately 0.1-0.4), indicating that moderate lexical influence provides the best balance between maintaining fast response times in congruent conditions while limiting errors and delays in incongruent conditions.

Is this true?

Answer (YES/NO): NO